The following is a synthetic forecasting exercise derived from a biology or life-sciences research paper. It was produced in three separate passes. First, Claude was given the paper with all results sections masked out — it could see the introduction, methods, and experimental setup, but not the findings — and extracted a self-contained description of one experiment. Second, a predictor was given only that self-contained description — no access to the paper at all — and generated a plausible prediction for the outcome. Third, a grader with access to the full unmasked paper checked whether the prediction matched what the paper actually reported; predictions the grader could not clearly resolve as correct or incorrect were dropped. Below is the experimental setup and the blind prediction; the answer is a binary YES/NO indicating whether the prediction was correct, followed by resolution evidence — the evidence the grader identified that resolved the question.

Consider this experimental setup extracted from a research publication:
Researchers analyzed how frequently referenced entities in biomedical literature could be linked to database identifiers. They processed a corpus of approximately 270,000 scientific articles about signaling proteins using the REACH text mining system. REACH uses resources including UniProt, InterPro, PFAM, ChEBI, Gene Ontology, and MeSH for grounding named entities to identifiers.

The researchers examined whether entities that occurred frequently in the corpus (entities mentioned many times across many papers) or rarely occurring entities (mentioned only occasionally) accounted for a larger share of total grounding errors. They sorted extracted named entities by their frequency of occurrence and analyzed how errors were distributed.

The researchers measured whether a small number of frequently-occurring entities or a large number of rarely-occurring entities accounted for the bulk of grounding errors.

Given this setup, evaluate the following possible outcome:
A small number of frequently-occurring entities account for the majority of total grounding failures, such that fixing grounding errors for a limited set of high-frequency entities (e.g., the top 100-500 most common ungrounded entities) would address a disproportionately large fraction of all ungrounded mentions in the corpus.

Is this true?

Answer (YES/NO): YES